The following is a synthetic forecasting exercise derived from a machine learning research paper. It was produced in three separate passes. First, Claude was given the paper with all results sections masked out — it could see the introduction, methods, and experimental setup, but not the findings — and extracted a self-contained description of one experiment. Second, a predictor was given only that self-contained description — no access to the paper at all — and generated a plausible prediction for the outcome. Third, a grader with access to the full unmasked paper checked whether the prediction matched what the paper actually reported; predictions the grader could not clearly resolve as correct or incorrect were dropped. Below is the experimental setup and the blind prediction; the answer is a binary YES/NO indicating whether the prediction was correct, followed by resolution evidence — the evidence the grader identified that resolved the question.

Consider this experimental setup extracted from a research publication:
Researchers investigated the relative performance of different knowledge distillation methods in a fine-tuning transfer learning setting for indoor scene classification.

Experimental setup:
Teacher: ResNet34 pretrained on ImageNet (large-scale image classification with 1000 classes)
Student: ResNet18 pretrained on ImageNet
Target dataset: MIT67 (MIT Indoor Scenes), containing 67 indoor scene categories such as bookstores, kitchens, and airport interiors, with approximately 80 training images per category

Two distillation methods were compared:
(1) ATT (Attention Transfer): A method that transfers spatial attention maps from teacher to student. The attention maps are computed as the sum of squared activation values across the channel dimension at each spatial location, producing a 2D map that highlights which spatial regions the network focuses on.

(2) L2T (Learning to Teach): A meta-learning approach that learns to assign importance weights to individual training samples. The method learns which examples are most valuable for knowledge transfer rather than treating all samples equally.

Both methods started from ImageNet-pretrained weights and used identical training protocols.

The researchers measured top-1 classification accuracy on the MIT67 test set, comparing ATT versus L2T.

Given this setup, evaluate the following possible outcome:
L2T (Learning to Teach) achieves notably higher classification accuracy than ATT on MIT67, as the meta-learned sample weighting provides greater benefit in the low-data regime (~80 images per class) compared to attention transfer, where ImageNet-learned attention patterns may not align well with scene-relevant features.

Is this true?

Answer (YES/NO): YES